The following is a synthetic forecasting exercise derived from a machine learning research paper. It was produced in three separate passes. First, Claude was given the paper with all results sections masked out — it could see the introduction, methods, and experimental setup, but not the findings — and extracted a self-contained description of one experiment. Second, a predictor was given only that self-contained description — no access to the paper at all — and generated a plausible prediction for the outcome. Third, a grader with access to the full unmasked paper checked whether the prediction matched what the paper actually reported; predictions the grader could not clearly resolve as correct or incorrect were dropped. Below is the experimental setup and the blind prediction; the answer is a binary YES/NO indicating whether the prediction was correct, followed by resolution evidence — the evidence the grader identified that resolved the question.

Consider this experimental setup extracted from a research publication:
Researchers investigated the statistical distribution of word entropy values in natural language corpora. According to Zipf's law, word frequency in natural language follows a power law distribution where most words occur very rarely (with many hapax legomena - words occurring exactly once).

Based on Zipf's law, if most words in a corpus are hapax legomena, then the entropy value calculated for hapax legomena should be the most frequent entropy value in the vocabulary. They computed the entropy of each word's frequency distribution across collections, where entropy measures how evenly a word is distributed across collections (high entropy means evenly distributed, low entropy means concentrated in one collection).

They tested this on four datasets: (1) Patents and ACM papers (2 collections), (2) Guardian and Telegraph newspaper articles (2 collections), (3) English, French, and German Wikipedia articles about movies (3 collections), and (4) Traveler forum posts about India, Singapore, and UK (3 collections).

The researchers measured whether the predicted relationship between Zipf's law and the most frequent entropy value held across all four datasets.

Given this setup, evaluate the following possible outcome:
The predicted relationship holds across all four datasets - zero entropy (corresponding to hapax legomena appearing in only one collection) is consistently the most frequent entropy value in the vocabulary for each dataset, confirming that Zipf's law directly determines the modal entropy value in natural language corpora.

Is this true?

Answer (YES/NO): NO